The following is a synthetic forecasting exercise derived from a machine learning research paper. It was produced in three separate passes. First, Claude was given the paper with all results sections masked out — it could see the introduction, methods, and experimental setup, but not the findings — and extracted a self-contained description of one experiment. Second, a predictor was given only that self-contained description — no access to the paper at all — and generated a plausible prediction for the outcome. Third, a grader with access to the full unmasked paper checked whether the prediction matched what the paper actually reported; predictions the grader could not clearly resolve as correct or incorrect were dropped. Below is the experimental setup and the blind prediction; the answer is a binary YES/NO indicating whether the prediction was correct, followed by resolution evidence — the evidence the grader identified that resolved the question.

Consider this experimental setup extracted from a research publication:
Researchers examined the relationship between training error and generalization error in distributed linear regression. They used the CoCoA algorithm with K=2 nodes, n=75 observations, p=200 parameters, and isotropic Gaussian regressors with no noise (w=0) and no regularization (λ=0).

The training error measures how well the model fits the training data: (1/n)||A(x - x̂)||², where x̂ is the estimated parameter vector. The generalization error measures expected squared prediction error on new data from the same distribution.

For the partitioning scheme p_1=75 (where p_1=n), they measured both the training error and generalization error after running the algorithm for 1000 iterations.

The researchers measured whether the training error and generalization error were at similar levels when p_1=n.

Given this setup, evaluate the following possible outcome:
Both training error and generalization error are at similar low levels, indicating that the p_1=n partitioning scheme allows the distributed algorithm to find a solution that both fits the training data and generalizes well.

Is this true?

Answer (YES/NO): NO